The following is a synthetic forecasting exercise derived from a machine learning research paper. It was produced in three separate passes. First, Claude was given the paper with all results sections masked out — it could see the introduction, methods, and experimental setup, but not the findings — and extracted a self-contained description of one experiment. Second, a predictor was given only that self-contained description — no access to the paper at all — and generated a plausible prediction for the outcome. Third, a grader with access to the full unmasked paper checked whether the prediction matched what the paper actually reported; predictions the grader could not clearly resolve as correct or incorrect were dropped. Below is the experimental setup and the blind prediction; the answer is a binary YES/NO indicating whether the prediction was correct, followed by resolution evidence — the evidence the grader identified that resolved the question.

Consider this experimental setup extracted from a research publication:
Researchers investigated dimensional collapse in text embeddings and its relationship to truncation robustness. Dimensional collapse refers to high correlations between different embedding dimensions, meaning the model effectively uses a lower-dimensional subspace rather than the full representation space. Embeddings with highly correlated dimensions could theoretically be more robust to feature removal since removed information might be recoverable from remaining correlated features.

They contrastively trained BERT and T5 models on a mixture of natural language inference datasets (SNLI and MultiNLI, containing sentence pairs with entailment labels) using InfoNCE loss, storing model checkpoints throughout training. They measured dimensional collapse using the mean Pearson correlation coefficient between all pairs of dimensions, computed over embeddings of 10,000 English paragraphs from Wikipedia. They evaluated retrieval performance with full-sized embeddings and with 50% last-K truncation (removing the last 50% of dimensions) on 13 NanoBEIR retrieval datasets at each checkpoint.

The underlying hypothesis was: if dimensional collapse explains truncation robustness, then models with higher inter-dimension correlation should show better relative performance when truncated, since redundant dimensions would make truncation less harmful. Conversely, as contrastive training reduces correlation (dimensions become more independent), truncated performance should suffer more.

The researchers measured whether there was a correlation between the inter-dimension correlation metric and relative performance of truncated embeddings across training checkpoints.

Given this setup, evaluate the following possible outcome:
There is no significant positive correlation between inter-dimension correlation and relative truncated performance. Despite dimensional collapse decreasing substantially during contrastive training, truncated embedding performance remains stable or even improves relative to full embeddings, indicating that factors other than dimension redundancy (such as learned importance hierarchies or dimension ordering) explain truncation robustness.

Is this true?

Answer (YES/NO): YES